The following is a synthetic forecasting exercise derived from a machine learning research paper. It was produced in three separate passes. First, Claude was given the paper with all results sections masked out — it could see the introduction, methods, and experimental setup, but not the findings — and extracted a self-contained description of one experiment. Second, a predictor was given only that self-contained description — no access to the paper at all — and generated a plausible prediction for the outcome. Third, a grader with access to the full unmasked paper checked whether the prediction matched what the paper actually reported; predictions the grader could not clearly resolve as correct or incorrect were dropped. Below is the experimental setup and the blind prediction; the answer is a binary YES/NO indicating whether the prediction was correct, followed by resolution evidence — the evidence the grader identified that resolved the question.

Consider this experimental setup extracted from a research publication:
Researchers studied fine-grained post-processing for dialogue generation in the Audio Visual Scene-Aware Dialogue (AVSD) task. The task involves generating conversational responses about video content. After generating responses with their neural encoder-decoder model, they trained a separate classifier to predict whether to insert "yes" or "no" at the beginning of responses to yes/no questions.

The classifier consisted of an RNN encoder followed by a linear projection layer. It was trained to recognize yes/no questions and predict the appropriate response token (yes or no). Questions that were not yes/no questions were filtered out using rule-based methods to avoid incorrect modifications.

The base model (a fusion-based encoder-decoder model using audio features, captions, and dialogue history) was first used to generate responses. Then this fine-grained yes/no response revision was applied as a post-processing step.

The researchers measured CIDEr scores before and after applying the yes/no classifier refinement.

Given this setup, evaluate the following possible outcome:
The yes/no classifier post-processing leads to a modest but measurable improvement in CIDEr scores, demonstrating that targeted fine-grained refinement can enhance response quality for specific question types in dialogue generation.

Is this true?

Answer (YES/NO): NO